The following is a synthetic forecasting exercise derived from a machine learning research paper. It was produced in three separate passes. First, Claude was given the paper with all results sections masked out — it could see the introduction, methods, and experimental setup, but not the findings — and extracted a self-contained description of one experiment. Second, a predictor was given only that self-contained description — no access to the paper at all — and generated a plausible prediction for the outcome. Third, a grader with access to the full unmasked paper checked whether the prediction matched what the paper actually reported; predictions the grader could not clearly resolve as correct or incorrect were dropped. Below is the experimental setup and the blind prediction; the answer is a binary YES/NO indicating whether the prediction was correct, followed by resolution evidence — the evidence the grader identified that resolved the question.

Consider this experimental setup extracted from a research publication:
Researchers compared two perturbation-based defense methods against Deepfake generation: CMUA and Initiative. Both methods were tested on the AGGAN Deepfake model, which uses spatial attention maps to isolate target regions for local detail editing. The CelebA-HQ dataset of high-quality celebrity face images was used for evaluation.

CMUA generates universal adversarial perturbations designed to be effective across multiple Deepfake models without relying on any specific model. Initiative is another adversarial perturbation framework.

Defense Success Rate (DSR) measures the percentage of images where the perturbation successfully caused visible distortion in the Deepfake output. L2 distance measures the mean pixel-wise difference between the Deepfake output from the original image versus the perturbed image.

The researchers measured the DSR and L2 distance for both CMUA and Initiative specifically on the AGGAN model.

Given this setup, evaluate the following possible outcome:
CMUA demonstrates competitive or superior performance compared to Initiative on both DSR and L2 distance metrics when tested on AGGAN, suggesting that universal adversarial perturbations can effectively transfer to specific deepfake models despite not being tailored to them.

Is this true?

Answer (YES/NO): YES